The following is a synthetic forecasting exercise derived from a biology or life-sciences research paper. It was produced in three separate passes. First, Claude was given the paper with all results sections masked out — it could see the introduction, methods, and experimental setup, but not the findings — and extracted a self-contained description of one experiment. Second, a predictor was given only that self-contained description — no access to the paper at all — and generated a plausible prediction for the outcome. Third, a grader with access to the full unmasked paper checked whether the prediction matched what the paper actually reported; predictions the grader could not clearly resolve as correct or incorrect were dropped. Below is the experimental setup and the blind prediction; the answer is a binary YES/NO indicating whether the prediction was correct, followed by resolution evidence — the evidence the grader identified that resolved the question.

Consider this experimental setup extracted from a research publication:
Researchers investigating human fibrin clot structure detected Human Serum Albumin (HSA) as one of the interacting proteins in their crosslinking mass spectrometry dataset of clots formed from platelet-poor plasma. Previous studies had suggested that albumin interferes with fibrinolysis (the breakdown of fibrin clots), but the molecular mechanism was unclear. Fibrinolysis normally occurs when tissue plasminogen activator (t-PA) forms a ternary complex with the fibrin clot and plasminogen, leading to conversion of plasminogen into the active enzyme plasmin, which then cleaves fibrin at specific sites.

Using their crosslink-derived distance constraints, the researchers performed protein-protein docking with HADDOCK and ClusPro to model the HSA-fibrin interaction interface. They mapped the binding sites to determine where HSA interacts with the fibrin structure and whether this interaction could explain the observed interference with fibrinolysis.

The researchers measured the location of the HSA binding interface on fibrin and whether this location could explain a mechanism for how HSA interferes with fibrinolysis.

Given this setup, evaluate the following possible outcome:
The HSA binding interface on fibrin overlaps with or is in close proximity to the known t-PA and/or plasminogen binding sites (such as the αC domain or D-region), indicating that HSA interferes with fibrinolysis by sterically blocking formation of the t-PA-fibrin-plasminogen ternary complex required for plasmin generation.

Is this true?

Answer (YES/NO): YES